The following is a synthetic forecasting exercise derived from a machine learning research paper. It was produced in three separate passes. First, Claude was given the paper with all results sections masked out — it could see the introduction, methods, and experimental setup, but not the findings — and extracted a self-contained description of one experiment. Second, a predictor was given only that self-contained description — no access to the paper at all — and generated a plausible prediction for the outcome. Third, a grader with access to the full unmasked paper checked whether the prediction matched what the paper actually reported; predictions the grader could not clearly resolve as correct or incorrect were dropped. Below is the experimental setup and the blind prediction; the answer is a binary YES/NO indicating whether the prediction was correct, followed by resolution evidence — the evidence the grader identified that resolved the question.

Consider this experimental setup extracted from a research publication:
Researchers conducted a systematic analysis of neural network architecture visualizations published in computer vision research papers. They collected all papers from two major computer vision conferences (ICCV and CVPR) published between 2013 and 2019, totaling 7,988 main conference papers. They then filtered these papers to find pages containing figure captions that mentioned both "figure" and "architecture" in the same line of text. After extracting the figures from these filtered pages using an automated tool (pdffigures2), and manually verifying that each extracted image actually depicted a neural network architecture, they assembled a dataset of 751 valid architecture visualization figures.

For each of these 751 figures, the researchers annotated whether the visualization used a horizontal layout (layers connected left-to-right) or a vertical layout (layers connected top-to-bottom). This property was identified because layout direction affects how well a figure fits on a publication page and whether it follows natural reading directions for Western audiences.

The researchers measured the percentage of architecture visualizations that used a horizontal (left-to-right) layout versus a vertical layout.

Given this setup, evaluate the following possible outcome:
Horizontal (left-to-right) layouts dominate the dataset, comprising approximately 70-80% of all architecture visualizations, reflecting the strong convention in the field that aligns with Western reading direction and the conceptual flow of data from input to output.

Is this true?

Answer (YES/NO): NO